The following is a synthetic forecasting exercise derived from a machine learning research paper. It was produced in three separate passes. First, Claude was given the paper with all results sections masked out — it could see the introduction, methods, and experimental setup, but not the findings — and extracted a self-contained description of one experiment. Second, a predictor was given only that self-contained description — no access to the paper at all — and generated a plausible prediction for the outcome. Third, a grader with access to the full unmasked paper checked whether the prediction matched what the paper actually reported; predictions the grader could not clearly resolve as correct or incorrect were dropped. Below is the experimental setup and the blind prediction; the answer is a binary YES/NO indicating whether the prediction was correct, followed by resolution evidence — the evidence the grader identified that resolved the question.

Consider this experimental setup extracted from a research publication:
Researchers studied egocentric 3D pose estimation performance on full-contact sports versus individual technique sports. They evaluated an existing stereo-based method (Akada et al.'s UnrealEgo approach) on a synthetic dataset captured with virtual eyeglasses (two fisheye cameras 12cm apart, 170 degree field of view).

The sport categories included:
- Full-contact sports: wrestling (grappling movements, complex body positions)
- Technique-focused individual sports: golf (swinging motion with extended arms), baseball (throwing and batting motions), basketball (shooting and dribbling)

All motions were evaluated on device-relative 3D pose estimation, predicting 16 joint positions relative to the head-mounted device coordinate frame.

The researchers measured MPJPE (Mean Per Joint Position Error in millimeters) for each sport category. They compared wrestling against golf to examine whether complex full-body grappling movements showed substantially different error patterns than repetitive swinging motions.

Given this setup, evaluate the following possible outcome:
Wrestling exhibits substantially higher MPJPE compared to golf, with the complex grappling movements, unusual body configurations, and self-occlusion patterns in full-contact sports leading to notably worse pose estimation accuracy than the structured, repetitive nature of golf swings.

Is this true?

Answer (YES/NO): YES